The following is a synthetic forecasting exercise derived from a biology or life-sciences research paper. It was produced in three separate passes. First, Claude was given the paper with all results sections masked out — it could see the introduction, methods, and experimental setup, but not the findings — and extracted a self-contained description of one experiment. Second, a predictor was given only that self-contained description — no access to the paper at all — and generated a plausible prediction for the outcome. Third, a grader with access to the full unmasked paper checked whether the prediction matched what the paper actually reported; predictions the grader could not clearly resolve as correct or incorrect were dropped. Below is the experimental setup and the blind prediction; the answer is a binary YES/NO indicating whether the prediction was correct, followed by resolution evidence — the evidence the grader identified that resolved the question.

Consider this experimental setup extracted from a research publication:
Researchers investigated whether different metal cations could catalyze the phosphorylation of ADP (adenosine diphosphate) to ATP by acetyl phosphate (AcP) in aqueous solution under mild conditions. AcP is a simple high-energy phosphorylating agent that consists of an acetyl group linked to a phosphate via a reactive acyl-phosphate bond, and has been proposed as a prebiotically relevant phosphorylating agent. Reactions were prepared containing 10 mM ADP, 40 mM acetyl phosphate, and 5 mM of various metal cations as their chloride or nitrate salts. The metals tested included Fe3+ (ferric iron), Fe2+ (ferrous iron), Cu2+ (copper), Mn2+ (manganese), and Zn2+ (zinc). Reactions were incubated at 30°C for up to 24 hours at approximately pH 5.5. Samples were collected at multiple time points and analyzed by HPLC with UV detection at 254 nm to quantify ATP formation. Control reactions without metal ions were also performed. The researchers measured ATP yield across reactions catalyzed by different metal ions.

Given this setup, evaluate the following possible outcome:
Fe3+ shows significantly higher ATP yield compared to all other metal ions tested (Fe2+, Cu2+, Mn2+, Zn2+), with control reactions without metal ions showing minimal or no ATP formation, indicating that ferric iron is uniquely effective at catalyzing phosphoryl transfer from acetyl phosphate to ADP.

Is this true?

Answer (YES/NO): YES